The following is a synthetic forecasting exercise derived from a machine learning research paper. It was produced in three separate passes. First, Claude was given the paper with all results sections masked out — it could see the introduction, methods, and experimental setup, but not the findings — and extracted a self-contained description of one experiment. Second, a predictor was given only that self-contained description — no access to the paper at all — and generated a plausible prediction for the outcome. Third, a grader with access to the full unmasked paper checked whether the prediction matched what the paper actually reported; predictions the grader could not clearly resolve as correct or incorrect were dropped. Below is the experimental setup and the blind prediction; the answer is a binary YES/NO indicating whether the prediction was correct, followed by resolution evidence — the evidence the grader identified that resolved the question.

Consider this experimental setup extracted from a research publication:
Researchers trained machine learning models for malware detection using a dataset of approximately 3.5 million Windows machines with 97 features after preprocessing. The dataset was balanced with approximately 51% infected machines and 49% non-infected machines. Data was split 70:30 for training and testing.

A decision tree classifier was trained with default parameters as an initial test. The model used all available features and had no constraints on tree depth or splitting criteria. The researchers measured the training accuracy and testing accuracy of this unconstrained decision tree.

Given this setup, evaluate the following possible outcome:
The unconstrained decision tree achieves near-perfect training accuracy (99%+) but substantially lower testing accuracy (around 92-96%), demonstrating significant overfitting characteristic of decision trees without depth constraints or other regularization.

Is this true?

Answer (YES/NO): NO